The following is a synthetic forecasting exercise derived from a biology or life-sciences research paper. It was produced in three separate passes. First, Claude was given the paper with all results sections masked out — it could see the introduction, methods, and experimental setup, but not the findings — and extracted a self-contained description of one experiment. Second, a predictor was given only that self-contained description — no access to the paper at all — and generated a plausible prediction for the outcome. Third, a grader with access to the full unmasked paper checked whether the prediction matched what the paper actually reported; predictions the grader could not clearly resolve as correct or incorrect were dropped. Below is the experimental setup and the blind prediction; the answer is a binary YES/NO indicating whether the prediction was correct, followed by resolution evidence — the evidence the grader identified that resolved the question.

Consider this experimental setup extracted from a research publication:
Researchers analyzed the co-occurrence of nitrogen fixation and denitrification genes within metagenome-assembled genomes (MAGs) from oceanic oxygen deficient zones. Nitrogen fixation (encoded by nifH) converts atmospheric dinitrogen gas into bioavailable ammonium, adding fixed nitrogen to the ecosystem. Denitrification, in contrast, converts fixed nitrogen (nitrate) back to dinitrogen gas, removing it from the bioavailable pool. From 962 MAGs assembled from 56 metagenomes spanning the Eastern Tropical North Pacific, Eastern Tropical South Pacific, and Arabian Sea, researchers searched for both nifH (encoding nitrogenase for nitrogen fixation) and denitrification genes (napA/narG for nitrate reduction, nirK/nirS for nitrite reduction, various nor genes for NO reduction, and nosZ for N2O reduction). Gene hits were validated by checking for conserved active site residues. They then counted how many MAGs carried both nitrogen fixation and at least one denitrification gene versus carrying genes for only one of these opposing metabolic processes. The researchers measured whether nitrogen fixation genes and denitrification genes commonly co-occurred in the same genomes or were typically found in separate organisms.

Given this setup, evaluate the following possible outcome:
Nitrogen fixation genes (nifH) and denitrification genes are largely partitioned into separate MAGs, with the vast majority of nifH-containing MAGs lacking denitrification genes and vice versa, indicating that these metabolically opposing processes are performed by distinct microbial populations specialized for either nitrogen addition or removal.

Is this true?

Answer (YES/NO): YES